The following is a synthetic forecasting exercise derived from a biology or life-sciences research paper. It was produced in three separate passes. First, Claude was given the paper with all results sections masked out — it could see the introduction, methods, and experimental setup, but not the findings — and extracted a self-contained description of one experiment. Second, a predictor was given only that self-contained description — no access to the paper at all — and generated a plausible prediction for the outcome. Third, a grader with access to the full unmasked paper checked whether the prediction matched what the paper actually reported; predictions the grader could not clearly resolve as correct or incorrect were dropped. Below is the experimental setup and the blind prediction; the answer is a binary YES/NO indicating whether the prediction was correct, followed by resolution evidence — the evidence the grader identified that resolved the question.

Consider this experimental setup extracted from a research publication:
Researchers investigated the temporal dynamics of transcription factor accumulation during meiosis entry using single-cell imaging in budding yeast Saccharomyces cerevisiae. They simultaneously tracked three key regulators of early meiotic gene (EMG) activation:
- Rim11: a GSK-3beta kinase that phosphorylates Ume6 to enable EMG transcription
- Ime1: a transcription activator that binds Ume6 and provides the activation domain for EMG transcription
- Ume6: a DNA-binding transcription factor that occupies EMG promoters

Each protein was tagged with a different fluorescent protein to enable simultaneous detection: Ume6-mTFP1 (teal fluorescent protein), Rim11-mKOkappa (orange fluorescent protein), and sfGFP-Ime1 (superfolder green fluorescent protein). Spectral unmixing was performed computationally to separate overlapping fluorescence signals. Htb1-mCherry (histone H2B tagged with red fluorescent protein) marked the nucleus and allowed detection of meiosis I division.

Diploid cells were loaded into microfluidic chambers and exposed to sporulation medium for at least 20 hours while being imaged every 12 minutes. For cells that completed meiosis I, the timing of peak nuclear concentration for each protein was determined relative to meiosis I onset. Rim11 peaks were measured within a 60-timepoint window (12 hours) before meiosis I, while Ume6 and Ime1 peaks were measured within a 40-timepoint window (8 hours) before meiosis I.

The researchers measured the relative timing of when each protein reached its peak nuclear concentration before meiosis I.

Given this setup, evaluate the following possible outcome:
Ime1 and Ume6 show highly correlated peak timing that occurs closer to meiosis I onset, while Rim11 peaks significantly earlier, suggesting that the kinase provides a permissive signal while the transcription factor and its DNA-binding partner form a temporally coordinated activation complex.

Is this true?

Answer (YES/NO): YES